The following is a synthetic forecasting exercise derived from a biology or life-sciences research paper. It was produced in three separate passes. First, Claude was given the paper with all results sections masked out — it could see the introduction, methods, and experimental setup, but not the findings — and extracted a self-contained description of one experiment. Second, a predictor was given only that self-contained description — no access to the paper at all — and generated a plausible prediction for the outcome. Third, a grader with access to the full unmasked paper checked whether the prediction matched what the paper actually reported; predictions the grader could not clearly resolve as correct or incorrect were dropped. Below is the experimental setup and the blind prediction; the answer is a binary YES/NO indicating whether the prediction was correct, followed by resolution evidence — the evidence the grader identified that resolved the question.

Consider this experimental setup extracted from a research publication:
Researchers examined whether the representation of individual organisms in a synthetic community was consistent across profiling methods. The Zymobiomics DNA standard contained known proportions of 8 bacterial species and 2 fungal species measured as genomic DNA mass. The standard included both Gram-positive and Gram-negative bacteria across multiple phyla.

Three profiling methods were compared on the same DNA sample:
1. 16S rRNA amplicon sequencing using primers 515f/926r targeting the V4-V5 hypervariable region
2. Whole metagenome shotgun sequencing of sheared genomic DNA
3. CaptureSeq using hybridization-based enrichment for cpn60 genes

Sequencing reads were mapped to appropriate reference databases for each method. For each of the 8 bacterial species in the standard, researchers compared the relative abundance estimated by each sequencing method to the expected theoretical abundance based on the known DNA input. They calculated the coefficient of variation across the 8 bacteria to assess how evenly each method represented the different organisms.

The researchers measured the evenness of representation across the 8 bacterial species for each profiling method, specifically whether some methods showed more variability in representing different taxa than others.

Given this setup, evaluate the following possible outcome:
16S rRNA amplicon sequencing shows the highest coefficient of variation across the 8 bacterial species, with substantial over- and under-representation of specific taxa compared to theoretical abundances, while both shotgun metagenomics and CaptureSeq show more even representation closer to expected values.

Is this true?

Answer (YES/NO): NO